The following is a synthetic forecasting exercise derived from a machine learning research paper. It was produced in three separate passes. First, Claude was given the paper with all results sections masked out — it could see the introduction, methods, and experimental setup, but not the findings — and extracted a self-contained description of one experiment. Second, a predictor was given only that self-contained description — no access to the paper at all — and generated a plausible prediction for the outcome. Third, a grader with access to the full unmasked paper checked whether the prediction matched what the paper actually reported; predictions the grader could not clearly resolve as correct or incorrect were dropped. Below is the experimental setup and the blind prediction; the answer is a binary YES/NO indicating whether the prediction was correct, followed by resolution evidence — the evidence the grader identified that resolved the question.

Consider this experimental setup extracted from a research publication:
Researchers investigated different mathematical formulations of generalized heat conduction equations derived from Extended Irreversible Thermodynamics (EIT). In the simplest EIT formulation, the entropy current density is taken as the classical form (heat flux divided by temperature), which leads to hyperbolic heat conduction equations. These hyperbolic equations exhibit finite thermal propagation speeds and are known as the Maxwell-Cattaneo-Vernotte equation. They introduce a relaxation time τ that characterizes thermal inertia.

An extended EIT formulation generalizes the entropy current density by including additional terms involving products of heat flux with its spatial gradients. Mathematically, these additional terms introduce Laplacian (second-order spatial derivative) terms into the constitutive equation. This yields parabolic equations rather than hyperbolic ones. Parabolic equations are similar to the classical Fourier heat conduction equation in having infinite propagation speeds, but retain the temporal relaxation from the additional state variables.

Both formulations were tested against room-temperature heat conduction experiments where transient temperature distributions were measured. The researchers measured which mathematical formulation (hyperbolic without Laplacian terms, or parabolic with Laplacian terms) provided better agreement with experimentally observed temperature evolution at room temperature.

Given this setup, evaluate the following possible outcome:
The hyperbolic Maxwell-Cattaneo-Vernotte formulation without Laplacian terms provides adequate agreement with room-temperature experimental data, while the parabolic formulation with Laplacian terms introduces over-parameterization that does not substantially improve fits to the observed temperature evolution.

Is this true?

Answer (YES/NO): NO